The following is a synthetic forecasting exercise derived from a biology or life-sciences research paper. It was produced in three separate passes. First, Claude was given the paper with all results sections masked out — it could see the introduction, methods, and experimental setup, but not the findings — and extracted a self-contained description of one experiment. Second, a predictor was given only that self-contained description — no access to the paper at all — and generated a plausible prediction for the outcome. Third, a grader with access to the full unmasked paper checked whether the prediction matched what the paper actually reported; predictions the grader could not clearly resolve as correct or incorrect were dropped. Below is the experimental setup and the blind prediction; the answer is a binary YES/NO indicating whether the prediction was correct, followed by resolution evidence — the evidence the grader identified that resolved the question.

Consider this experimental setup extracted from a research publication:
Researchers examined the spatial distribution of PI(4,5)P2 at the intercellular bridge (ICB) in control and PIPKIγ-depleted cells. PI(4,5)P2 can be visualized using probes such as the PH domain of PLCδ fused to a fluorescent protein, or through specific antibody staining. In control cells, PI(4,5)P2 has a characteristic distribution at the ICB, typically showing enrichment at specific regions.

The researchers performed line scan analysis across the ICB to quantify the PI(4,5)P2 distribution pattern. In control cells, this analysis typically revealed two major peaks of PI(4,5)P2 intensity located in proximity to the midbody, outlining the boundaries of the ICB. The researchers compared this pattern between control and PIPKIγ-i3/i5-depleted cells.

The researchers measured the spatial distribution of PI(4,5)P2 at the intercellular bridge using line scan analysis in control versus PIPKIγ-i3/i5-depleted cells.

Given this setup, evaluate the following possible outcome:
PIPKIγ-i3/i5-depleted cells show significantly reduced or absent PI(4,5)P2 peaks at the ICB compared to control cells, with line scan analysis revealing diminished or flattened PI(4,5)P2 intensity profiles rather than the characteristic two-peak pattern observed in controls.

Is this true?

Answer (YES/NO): NO